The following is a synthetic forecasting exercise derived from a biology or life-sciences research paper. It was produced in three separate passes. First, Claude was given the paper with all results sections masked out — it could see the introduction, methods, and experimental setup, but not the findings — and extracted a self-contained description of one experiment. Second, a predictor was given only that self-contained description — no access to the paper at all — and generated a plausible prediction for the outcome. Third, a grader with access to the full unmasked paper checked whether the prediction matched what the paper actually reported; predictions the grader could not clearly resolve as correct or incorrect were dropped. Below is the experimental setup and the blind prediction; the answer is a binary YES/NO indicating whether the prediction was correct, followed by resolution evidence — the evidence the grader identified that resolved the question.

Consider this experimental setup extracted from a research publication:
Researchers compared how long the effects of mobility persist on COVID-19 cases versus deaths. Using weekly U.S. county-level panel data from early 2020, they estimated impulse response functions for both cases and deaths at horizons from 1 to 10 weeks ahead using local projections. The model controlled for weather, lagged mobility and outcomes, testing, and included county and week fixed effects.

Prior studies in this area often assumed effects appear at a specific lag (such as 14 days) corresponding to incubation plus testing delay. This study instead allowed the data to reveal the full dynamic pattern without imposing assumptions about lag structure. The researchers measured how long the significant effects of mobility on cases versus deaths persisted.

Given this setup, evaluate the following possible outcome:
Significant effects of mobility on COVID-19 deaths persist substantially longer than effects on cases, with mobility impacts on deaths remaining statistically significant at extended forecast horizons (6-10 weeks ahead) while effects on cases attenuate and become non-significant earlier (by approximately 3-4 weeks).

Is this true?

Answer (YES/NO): NO